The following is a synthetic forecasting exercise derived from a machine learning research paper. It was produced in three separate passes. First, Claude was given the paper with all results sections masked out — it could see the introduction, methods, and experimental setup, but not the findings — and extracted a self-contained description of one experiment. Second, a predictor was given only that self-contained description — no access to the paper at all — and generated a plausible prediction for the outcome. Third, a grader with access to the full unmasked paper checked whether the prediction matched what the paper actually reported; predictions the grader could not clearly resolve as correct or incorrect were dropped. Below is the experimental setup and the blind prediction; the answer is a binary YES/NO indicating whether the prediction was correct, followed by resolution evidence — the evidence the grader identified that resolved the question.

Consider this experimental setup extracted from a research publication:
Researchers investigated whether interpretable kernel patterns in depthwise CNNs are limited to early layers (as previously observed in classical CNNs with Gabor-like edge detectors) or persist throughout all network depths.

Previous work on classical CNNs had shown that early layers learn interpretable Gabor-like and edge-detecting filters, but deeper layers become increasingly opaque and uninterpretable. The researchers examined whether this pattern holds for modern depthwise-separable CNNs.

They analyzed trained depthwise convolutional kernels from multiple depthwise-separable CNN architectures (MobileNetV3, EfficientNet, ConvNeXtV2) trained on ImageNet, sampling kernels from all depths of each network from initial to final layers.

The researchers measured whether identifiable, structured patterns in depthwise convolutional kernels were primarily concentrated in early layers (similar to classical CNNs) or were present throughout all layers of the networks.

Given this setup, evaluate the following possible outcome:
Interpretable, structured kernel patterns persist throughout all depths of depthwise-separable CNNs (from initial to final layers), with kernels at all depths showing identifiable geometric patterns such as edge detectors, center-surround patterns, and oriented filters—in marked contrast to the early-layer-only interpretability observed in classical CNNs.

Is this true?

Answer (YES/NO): YES